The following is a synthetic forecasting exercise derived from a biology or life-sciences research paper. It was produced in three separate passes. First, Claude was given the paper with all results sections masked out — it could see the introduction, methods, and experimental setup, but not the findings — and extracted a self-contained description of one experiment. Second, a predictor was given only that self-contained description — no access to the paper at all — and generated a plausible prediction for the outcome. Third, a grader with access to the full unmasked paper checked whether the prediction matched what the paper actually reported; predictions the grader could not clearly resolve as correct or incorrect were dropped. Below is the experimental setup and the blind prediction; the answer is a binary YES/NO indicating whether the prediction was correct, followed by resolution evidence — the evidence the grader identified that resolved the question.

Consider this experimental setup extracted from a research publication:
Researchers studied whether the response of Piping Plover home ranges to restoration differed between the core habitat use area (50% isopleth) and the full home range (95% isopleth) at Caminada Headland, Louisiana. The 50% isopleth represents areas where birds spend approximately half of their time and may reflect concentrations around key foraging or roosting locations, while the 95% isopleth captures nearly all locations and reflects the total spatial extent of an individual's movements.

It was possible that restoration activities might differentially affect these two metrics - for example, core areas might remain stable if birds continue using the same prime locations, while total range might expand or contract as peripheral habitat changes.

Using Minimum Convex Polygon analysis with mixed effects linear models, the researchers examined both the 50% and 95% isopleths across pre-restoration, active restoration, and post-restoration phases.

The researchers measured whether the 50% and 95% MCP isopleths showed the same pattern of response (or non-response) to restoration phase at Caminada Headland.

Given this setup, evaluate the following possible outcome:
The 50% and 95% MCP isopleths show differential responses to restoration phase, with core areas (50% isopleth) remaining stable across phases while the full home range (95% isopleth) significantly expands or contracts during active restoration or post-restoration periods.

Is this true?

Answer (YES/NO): NO